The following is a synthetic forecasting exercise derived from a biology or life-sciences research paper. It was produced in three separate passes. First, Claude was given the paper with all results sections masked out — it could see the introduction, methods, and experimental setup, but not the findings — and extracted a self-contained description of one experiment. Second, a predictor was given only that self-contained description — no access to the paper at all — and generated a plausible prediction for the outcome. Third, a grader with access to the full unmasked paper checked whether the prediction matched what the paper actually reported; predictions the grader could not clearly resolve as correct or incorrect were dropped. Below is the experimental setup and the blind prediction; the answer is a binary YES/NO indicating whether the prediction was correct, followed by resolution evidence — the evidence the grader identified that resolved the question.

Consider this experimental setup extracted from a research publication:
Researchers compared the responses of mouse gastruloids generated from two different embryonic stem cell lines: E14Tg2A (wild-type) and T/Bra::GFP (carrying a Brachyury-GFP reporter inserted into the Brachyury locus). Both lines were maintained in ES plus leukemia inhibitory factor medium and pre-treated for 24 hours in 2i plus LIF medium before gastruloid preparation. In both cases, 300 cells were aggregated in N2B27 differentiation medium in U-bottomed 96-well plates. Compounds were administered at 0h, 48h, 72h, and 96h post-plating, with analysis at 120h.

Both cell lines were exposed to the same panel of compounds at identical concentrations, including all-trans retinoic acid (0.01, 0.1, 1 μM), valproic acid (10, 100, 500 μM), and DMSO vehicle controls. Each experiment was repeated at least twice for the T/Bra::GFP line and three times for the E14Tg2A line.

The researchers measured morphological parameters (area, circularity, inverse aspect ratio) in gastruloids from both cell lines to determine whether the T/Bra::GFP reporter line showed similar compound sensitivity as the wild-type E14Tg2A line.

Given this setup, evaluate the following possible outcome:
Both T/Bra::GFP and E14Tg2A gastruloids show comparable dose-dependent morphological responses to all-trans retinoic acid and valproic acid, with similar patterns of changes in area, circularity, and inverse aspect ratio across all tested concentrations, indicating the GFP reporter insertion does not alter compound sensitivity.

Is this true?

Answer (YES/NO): NO